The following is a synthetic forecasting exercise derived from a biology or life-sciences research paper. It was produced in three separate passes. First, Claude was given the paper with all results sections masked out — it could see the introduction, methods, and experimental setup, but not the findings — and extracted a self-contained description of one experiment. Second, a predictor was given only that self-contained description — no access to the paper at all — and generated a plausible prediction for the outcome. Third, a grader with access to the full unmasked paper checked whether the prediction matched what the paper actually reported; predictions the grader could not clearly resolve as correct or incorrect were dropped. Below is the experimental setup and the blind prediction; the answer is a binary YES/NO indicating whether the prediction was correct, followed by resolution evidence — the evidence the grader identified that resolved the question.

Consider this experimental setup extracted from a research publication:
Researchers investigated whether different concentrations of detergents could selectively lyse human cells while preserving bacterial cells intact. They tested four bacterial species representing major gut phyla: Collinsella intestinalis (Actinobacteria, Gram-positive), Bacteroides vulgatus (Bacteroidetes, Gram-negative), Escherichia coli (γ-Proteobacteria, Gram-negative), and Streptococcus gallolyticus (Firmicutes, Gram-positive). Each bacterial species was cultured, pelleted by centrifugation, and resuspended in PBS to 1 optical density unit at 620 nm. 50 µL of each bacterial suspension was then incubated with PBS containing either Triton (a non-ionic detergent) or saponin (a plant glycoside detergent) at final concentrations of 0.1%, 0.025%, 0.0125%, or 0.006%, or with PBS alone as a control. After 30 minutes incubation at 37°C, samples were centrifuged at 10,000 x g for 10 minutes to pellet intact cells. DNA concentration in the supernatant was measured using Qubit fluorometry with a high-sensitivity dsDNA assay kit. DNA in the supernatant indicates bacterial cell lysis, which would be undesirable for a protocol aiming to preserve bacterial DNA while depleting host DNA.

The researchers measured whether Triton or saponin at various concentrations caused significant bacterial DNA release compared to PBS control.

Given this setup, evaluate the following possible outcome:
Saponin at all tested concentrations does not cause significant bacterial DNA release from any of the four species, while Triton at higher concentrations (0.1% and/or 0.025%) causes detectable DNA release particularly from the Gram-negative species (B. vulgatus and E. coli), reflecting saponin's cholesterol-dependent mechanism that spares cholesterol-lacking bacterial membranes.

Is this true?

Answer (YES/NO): NO